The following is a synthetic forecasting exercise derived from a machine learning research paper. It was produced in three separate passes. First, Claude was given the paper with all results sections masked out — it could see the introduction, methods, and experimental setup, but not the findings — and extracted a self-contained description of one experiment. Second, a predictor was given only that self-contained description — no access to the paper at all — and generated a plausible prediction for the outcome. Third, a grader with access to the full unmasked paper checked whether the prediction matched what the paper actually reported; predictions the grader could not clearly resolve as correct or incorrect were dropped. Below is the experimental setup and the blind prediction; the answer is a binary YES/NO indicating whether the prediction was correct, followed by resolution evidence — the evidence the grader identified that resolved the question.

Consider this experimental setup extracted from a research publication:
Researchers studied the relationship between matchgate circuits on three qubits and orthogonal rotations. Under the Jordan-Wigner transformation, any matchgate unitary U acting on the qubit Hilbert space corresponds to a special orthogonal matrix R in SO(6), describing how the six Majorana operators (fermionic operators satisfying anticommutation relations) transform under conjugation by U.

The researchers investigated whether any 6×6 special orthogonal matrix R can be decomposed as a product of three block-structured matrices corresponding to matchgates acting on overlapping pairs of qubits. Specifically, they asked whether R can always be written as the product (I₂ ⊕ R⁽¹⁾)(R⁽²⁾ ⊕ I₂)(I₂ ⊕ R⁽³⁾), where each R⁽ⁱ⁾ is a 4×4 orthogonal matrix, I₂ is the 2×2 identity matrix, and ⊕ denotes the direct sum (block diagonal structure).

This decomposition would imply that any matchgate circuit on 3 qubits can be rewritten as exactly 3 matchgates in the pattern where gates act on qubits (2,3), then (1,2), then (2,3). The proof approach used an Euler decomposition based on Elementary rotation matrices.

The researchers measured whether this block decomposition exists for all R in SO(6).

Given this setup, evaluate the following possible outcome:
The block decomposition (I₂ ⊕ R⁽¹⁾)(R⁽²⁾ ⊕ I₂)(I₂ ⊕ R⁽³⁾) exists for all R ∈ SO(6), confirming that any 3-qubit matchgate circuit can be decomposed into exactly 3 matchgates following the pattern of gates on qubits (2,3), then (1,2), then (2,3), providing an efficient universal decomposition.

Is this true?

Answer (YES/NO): YES